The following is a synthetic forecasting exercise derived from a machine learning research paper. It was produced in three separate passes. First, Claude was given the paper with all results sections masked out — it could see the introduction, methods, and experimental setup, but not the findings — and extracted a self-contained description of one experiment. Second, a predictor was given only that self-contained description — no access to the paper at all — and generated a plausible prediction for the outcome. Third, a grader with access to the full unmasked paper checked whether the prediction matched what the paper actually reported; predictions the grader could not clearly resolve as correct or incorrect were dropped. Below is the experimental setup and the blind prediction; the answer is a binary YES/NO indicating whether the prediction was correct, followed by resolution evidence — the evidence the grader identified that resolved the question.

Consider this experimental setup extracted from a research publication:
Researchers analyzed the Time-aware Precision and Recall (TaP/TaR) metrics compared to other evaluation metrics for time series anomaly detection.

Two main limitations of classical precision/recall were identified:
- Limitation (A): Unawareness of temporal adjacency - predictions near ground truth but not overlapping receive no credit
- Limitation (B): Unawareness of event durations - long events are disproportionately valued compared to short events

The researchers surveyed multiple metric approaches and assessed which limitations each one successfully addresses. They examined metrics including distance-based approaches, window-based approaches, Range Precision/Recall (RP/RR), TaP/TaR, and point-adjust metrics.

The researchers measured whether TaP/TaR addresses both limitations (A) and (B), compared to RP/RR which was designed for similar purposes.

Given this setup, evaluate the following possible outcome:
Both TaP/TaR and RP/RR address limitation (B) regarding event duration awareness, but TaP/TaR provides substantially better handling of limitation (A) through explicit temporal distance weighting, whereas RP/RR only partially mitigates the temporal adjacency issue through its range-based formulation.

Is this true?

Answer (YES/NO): NO